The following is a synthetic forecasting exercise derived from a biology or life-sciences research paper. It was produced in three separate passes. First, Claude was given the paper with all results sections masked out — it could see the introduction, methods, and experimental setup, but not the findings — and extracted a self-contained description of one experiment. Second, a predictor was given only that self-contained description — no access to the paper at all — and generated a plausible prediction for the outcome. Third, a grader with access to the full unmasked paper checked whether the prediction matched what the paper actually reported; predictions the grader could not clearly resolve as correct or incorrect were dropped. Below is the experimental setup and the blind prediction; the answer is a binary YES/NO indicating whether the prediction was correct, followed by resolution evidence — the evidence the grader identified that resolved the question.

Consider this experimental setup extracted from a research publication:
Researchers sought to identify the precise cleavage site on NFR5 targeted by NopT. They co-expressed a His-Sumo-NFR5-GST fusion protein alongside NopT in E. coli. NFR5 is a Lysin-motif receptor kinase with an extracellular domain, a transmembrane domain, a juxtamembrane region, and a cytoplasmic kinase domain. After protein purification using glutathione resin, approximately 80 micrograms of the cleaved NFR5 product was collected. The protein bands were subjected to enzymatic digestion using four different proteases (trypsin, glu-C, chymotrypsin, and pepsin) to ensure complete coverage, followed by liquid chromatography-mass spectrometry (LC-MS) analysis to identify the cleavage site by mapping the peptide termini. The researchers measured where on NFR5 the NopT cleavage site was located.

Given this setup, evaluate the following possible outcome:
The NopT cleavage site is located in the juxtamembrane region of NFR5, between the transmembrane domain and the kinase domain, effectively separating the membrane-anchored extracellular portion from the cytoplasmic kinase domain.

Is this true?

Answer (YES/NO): YES